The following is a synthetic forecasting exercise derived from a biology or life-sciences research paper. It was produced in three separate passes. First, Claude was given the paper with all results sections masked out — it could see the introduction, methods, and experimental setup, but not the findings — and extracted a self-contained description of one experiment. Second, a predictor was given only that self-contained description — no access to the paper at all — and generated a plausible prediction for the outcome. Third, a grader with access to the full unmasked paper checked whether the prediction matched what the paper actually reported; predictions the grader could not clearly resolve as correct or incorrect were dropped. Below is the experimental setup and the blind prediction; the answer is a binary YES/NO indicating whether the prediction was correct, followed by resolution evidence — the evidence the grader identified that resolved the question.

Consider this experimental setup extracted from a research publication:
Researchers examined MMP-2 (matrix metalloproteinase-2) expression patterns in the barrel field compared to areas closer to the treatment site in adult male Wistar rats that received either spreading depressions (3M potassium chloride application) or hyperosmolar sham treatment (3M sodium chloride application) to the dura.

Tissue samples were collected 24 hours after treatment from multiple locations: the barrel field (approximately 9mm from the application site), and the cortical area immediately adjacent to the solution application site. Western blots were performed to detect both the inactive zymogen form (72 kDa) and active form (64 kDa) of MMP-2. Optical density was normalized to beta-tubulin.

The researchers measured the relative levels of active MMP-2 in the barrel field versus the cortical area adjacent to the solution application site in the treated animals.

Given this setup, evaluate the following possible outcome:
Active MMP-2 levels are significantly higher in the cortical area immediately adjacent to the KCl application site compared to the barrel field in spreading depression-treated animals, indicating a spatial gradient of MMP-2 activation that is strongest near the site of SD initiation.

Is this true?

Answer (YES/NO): NO